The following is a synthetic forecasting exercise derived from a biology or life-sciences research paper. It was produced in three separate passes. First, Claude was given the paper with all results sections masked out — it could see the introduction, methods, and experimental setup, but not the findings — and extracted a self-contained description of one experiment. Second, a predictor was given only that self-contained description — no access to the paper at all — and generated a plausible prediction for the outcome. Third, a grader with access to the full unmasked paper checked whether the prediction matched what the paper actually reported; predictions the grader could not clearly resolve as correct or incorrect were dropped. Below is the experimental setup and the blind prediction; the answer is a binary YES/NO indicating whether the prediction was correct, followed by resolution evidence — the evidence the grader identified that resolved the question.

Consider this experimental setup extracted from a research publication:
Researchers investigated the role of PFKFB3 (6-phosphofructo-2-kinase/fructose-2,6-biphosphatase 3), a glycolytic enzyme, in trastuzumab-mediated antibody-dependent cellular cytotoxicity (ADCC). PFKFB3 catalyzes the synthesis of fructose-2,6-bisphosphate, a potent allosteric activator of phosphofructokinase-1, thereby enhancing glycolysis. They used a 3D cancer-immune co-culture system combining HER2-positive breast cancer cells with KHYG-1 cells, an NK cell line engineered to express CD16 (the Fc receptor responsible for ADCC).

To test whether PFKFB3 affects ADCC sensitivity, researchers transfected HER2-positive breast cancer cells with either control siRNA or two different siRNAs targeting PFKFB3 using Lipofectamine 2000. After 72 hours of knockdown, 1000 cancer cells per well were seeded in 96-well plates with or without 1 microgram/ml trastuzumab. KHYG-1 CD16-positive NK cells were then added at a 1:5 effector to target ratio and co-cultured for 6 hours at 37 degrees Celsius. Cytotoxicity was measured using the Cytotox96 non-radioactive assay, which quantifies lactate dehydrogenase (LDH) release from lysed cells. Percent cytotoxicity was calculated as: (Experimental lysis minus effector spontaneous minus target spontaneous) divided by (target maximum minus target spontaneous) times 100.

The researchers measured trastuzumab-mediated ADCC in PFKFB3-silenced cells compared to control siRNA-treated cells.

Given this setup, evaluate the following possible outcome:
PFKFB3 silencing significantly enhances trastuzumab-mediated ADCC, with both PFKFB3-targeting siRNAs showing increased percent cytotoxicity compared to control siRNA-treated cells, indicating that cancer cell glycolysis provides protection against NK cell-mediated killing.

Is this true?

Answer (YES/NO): YES